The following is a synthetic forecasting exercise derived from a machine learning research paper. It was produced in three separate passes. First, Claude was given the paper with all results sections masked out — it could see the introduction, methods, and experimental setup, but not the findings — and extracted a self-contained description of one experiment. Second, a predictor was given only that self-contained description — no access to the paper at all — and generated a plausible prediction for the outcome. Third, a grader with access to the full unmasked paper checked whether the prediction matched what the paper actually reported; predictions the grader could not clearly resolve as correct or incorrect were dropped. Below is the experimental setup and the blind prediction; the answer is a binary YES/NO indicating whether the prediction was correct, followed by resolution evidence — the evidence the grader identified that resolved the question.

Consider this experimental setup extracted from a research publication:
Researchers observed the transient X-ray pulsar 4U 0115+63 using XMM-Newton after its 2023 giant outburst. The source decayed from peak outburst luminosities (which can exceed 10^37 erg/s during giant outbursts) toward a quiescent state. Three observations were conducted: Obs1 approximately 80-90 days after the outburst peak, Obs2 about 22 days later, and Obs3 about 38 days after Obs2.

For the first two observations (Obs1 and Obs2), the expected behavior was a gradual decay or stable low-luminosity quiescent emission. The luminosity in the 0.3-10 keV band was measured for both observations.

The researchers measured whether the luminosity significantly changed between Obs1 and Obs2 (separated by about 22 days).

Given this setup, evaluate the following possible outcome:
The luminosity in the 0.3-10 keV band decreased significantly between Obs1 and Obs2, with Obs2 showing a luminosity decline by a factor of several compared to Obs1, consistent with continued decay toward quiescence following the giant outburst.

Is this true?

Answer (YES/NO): NO